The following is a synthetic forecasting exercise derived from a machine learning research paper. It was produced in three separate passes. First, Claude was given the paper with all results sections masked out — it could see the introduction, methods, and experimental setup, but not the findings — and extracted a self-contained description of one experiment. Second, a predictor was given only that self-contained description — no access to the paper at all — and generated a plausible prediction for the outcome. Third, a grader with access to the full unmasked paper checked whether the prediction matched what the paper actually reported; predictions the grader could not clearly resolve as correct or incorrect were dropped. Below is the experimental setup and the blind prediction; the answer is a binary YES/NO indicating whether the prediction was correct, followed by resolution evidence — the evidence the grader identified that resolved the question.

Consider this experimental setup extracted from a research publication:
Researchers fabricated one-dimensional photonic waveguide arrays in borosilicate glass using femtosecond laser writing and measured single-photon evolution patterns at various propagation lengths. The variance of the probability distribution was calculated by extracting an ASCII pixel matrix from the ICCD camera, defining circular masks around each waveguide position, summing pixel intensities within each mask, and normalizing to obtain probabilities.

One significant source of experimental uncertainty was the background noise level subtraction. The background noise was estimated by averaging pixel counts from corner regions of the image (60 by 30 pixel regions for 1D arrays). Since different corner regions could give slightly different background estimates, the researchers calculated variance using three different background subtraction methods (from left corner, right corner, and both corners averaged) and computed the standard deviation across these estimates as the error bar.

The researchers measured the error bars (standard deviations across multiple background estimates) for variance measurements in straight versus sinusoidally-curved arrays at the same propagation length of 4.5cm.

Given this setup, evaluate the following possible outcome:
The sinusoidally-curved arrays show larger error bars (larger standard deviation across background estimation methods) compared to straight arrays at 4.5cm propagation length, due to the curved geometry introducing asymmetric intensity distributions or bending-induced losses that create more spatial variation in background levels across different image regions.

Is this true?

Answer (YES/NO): NO